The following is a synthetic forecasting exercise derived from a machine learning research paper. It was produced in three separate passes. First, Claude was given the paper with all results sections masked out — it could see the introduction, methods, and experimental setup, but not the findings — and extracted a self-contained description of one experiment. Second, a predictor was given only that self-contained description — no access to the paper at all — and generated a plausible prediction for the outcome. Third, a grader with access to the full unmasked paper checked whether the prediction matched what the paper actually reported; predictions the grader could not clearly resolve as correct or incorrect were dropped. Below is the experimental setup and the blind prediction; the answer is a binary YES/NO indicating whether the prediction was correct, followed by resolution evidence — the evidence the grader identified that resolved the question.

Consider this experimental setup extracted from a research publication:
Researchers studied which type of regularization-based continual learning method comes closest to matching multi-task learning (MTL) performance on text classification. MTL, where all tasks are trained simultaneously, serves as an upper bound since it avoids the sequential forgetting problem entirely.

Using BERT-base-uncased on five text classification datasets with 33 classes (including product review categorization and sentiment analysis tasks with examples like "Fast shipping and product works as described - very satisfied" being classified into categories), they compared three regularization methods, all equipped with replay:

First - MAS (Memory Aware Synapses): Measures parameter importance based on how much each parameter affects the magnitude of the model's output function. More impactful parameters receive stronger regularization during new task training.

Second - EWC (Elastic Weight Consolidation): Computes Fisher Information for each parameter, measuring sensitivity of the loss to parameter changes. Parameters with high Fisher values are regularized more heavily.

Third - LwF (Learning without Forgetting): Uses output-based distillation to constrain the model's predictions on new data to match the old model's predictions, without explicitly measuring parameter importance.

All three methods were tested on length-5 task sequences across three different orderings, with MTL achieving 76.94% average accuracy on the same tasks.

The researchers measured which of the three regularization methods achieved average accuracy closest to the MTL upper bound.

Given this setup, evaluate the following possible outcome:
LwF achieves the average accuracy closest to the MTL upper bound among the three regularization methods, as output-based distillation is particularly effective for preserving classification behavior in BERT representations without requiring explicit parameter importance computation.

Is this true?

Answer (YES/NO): YES